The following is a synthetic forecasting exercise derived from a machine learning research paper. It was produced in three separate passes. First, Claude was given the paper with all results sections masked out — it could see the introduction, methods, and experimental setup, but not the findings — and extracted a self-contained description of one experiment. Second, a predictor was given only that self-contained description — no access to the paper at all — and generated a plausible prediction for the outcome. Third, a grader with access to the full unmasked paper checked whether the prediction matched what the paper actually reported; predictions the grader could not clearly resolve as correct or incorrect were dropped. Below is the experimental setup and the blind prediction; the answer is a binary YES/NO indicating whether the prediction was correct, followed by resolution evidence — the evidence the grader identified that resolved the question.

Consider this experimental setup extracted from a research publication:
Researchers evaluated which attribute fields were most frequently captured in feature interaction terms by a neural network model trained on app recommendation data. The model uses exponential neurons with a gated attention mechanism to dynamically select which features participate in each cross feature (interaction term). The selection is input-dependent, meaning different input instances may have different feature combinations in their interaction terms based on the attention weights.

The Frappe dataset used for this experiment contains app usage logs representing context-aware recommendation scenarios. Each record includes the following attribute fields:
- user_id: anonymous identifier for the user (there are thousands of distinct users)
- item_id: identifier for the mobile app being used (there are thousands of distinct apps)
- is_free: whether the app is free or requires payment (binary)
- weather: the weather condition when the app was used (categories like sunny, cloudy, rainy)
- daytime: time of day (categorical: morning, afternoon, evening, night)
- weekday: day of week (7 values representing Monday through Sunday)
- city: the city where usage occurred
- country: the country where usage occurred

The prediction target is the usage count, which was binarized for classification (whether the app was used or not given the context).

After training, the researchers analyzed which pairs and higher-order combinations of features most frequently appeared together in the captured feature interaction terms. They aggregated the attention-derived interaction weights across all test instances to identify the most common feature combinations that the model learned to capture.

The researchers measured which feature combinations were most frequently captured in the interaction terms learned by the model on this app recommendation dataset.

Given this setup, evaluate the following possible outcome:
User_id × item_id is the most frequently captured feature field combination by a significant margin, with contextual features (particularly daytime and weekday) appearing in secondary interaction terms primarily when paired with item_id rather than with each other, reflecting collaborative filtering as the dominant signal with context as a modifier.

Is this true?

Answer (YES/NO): NO